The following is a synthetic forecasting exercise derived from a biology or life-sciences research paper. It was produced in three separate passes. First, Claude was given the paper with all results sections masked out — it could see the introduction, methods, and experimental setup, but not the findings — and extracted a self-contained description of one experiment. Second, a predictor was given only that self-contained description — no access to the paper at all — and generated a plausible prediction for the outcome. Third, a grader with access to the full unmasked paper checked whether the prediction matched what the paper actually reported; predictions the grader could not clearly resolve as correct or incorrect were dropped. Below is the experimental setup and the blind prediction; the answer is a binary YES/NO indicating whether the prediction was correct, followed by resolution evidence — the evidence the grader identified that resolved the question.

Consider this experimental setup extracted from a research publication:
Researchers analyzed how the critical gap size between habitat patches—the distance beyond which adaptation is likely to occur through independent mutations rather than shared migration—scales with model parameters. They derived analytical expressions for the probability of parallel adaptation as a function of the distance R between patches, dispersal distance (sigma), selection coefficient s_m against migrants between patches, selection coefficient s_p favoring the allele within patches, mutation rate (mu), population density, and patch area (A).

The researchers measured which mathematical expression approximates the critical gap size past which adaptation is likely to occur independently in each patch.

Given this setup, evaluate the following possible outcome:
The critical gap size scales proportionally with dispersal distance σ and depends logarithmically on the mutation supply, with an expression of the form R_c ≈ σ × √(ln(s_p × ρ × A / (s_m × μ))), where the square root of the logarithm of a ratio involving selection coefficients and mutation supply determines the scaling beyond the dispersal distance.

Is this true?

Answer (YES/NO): NO